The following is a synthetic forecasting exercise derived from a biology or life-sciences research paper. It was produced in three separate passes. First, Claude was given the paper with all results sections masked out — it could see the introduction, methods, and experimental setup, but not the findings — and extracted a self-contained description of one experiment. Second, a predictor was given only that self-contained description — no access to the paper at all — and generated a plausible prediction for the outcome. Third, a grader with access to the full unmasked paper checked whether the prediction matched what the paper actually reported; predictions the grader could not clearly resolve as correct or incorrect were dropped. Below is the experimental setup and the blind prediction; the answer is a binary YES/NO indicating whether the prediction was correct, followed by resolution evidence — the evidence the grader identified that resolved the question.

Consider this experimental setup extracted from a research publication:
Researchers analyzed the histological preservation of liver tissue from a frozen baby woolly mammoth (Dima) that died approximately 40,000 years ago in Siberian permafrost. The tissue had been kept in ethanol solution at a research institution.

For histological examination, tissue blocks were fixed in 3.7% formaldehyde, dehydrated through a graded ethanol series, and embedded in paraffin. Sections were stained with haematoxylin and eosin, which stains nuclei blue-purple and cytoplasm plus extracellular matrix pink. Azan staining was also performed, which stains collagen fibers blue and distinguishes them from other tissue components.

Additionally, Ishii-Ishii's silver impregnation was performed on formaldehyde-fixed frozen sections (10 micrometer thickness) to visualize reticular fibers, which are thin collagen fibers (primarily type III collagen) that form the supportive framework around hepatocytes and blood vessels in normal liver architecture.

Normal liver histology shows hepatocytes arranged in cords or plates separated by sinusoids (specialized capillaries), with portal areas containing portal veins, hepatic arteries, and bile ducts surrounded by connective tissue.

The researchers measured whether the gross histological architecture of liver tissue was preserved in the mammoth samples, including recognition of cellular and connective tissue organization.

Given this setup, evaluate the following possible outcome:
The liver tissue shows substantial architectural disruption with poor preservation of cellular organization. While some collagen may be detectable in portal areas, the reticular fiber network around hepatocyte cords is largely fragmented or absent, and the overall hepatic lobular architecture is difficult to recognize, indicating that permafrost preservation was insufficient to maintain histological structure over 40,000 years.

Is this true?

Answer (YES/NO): NO